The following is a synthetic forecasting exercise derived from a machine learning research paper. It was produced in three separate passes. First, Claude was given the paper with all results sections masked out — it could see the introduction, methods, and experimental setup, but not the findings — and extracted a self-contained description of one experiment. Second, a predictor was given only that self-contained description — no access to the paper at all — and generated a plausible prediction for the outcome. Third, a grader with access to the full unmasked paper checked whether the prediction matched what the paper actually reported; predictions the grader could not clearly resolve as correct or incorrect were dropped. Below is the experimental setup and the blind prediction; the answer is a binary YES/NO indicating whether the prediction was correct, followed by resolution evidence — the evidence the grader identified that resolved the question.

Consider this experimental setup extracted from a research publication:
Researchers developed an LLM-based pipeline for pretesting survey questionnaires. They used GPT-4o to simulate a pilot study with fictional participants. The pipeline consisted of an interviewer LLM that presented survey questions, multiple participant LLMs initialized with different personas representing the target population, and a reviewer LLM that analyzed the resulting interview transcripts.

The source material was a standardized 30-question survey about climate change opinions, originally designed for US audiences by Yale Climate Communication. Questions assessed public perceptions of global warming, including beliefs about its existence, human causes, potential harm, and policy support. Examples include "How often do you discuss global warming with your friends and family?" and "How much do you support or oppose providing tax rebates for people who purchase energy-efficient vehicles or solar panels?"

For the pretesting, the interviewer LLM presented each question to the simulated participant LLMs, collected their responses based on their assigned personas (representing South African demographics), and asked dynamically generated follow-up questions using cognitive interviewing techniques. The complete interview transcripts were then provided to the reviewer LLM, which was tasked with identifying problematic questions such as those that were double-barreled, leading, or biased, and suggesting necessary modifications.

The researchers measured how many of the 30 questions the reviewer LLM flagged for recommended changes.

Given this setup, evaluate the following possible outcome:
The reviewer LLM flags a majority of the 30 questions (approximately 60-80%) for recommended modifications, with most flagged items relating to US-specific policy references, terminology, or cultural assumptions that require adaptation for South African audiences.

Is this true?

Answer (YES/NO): NO